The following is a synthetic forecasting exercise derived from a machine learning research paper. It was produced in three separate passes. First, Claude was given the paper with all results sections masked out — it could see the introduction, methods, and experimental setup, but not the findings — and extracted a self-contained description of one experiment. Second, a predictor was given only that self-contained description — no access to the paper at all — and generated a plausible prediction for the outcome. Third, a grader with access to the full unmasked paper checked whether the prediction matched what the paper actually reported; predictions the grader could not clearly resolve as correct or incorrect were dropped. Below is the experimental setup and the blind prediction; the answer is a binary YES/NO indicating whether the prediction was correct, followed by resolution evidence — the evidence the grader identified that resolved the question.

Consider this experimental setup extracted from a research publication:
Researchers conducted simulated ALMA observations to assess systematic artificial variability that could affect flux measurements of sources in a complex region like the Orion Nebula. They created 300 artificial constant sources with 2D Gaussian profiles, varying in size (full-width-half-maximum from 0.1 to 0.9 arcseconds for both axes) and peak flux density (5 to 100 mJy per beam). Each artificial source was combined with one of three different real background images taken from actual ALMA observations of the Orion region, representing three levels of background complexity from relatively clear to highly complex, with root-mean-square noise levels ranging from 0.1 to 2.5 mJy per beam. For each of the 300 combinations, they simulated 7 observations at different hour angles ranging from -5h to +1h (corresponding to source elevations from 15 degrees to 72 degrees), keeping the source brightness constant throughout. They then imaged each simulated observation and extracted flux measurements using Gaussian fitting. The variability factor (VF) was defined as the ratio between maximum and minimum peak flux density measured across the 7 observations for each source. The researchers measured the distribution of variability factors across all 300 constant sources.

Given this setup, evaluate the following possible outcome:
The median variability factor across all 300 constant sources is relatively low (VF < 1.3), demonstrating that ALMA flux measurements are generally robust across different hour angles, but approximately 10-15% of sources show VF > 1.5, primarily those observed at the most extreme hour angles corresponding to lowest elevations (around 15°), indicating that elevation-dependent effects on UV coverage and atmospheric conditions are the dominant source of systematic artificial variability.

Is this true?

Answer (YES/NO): NO